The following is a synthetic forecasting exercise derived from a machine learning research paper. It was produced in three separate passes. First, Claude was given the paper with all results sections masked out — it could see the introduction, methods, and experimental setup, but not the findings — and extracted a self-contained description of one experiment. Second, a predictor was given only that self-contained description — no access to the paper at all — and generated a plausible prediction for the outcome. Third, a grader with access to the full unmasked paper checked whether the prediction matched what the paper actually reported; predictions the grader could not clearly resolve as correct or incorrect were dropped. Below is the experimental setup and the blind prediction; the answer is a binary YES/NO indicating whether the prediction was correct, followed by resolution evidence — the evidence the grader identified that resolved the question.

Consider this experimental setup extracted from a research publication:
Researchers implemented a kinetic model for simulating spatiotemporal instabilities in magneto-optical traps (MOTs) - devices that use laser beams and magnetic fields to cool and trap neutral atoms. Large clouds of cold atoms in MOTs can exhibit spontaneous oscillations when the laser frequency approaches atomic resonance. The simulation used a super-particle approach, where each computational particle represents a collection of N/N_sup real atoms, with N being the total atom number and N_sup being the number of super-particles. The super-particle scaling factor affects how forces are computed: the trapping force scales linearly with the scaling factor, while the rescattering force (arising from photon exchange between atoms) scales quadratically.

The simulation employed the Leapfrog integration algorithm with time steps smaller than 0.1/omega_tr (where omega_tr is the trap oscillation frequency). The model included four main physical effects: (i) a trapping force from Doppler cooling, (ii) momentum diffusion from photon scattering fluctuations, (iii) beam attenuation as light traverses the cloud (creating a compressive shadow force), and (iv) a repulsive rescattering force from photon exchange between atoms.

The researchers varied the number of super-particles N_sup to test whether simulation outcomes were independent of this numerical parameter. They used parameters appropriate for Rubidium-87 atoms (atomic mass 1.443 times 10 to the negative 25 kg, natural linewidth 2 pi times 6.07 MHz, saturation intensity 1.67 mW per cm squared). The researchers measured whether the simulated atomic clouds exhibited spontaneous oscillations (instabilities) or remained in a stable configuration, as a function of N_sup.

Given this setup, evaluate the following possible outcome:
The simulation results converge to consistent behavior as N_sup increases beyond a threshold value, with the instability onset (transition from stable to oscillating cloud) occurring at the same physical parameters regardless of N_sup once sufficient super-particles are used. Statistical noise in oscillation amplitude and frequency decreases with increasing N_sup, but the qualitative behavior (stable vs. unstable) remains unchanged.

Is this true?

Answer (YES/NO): YES